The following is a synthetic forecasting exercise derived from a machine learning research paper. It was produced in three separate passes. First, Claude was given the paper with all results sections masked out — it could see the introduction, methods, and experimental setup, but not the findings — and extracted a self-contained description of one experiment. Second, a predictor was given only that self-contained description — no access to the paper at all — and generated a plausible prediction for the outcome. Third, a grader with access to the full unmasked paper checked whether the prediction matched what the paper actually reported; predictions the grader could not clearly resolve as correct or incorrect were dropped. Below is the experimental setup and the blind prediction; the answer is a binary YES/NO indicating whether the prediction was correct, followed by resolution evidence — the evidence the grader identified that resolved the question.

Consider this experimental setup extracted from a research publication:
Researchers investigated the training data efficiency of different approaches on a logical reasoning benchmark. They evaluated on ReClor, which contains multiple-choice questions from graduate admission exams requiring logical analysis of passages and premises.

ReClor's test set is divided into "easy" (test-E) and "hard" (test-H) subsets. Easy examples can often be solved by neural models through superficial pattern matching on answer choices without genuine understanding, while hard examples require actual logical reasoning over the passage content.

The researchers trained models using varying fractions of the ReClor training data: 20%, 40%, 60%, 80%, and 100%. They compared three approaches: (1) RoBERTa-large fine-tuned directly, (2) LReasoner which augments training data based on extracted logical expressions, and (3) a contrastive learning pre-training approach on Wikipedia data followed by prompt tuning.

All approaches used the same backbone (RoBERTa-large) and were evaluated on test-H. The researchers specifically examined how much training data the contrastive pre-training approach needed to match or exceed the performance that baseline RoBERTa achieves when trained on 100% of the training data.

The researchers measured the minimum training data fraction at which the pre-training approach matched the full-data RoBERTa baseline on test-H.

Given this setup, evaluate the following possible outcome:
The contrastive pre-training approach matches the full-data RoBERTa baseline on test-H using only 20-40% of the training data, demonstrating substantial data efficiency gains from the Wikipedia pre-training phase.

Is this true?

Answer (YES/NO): YES